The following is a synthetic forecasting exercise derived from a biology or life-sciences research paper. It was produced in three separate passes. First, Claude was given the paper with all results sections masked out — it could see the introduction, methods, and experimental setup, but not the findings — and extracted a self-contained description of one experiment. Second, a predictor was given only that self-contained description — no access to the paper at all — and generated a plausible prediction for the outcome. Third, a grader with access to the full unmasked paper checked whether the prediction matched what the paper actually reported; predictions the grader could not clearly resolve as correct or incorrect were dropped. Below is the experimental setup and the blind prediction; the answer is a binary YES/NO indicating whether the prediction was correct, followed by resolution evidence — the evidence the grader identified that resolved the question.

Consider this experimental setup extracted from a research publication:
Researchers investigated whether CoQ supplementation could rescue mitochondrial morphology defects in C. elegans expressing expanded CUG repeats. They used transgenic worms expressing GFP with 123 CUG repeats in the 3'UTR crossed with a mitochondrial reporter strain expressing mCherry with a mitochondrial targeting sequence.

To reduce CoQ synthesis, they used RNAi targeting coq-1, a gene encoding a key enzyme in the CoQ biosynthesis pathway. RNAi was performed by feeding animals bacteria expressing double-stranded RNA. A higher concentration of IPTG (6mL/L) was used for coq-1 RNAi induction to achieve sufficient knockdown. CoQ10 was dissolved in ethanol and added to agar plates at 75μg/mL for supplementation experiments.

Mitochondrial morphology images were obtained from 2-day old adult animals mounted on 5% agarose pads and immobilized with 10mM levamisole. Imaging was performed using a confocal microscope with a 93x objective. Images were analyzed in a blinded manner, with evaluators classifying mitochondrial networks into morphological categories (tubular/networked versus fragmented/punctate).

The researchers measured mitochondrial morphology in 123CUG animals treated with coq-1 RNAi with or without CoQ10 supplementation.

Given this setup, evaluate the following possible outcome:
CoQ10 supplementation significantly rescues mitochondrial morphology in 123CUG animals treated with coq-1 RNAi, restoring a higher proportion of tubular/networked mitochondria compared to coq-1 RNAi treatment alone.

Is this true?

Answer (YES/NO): YES